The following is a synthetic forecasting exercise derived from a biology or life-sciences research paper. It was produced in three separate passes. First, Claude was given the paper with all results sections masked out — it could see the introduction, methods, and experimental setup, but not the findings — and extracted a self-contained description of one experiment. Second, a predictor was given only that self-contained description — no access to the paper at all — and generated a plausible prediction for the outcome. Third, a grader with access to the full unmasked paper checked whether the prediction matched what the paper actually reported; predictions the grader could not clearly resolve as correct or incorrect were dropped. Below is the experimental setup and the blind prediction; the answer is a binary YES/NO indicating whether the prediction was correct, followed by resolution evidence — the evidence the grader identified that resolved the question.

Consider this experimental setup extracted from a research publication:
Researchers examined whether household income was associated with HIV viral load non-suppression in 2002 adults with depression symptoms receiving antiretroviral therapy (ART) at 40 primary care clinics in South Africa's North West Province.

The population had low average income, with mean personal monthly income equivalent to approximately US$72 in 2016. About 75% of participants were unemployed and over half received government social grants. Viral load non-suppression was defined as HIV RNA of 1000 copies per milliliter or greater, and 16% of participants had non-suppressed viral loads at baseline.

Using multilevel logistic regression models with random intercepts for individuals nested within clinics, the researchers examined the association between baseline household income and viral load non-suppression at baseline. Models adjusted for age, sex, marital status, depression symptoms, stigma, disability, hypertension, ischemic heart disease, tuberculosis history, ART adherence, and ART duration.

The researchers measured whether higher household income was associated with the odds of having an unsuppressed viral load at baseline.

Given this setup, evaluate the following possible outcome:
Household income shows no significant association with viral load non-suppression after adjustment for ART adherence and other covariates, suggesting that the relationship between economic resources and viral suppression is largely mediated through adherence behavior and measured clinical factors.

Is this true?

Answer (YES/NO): NO